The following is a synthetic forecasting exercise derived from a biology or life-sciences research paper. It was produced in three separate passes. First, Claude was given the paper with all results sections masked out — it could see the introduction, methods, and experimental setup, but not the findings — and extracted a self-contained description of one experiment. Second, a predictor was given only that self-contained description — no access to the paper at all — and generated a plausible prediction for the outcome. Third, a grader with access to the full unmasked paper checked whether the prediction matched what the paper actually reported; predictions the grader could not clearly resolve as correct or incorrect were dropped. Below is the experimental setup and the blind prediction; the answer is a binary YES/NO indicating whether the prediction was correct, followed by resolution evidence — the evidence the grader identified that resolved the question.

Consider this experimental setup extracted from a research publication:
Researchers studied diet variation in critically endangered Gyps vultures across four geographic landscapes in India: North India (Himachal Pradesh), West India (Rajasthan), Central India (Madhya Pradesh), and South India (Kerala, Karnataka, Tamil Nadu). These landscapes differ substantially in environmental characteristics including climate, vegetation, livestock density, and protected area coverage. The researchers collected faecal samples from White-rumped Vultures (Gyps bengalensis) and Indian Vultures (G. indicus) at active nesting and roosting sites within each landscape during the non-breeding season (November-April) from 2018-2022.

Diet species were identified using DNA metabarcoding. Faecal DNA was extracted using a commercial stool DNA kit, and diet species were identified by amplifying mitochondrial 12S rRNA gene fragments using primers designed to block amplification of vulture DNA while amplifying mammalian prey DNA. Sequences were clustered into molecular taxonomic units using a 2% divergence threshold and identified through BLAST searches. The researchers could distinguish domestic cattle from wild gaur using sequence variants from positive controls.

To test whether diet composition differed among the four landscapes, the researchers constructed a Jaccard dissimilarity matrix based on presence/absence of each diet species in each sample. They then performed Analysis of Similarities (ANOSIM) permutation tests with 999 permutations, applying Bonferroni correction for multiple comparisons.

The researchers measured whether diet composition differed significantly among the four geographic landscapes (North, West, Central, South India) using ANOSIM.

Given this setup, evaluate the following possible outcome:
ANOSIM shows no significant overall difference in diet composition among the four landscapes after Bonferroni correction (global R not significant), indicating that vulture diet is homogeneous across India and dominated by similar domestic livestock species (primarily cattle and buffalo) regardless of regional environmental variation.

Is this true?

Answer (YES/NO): NO